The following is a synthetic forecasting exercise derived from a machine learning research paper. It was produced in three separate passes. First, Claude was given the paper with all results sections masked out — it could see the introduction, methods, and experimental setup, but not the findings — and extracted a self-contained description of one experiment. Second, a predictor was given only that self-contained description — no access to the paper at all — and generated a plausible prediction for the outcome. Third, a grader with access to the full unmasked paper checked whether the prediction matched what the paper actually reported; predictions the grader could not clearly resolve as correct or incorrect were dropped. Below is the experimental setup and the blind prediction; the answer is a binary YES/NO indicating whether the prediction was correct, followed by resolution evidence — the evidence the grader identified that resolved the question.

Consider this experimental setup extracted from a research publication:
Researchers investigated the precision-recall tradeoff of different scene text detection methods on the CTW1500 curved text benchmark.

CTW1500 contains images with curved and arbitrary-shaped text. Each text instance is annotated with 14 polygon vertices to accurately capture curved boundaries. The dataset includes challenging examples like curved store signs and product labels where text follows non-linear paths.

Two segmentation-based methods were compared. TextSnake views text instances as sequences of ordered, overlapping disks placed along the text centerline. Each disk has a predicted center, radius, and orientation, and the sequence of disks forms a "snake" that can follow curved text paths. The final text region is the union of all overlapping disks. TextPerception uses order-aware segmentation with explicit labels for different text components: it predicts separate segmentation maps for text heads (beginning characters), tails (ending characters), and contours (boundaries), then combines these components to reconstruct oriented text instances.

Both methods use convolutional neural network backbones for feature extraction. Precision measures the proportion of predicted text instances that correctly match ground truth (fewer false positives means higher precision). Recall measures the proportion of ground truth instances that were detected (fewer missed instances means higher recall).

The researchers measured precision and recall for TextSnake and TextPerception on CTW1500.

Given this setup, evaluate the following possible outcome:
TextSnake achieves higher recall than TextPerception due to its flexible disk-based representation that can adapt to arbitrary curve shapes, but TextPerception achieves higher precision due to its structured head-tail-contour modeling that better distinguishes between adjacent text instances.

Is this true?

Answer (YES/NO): NO